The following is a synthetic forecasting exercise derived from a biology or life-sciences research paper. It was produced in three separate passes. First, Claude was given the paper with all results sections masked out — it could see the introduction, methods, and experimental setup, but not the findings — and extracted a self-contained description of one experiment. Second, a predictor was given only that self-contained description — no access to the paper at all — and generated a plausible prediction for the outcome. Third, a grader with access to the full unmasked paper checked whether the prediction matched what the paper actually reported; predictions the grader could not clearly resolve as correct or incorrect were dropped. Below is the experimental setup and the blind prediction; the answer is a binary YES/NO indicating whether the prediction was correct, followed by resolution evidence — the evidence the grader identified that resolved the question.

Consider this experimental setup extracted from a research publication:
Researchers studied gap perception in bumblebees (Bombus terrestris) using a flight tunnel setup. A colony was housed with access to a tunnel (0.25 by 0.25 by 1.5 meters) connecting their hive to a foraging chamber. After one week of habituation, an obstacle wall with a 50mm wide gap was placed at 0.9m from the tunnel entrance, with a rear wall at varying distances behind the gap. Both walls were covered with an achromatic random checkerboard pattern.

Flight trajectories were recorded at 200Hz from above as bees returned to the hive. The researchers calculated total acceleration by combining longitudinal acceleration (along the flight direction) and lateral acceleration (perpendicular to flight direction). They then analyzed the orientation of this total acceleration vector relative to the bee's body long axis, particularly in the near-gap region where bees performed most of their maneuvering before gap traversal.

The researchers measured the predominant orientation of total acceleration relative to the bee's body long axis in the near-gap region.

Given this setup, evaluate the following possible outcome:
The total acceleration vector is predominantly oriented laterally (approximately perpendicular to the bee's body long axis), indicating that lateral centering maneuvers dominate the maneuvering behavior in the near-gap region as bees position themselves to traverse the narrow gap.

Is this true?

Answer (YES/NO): YES